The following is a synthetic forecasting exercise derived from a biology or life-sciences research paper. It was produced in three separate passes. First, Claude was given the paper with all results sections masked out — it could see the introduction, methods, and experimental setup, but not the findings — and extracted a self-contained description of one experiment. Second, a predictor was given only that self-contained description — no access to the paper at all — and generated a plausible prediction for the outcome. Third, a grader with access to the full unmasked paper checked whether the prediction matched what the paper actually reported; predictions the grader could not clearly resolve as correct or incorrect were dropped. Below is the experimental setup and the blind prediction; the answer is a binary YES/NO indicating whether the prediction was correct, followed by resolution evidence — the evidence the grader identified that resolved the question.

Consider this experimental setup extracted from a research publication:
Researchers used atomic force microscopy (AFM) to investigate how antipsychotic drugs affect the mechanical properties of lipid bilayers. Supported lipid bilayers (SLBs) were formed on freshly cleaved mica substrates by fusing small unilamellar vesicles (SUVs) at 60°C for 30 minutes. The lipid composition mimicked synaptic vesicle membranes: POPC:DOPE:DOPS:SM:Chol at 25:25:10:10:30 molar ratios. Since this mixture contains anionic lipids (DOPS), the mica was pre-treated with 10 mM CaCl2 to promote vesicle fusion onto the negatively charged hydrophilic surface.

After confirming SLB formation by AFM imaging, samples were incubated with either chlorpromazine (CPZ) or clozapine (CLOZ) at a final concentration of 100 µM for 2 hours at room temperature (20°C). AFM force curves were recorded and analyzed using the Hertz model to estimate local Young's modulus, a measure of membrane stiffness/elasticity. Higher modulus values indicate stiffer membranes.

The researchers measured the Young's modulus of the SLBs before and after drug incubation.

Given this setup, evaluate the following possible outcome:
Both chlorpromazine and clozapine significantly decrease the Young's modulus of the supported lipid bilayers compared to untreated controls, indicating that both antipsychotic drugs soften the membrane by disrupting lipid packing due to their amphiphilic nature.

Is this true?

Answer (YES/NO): NO